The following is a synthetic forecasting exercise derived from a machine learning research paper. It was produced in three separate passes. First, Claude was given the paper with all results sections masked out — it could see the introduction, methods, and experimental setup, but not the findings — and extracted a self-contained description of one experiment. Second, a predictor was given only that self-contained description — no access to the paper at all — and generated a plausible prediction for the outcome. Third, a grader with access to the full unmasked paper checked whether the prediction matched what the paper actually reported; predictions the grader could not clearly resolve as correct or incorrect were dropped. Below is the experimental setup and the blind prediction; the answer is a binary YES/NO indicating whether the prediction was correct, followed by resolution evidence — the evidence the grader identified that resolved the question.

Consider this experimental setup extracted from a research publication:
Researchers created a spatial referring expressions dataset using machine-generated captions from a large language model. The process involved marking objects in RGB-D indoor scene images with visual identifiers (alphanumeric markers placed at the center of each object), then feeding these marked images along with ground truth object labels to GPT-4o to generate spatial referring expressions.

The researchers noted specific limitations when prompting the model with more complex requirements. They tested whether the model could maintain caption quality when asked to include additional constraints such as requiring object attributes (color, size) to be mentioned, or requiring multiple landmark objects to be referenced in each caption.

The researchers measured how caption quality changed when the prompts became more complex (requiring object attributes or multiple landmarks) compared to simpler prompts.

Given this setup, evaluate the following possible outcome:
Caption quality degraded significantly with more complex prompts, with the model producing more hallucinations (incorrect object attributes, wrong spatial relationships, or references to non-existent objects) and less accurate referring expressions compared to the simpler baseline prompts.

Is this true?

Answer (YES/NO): NO